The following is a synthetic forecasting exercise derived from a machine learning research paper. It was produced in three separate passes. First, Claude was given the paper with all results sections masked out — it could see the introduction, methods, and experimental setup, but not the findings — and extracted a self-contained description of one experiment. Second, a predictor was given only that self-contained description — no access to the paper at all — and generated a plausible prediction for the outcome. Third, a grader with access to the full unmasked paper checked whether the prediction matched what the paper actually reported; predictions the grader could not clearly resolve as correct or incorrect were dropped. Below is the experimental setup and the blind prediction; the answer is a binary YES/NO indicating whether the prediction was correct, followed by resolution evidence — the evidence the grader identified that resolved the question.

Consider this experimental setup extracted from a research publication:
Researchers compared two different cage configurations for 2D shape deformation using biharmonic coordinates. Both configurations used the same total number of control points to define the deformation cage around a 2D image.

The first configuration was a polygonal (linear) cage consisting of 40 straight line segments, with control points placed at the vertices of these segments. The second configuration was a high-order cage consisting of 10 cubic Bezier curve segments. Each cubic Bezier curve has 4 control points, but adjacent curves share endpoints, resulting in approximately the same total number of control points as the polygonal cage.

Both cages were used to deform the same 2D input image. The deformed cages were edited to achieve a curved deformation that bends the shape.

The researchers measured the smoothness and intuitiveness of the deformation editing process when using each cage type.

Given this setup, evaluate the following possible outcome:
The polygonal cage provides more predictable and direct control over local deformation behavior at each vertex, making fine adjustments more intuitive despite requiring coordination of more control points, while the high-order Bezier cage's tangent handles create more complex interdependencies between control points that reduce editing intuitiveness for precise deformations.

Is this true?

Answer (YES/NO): NO